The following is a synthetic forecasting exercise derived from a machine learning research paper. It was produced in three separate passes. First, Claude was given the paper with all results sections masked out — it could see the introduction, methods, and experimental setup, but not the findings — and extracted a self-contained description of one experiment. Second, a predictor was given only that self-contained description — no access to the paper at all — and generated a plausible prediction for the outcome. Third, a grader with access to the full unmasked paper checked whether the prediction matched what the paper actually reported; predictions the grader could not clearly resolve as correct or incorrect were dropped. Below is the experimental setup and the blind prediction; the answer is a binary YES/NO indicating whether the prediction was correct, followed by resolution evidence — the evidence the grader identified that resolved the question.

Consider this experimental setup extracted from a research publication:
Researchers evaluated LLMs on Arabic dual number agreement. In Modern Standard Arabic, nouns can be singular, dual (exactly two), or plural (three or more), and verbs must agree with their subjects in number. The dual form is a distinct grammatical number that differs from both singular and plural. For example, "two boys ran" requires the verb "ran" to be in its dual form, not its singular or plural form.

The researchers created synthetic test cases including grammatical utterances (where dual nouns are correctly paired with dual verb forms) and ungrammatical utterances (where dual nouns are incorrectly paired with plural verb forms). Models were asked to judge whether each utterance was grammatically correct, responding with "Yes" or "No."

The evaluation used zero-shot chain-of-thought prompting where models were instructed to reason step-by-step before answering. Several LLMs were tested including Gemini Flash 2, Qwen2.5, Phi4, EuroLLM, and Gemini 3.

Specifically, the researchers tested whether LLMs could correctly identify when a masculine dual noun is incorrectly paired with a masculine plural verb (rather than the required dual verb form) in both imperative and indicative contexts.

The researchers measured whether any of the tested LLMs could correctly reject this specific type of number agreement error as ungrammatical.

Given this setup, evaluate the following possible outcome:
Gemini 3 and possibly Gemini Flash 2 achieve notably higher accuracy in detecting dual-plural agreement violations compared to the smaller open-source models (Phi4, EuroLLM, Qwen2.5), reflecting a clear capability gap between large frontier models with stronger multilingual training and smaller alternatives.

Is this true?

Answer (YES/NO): NO